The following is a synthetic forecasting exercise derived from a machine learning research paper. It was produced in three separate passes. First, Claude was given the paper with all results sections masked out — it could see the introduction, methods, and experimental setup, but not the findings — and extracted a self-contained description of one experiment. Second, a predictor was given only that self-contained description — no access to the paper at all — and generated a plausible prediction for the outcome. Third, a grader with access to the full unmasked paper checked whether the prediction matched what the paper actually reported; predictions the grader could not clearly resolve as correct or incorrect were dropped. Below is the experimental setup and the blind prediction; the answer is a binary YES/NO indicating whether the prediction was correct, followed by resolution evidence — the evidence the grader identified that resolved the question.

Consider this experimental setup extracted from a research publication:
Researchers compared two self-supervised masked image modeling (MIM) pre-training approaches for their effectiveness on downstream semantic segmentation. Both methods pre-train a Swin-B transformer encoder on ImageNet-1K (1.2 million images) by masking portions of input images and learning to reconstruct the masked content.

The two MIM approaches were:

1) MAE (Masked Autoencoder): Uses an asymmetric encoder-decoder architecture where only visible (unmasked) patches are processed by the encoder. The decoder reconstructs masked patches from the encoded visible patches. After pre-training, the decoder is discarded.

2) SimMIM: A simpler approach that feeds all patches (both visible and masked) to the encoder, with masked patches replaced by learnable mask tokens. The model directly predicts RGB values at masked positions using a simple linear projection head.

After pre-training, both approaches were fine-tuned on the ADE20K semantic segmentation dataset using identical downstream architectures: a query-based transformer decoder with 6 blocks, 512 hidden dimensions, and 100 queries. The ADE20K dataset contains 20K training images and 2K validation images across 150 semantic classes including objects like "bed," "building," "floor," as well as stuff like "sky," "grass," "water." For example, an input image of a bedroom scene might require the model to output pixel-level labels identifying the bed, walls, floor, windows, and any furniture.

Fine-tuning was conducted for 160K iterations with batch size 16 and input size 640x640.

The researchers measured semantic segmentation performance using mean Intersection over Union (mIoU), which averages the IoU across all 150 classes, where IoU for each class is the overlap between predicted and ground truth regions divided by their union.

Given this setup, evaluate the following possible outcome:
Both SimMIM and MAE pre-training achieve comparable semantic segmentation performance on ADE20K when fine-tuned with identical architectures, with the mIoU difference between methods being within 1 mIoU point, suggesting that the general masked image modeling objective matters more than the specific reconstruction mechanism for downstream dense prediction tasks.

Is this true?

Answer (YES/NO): YES